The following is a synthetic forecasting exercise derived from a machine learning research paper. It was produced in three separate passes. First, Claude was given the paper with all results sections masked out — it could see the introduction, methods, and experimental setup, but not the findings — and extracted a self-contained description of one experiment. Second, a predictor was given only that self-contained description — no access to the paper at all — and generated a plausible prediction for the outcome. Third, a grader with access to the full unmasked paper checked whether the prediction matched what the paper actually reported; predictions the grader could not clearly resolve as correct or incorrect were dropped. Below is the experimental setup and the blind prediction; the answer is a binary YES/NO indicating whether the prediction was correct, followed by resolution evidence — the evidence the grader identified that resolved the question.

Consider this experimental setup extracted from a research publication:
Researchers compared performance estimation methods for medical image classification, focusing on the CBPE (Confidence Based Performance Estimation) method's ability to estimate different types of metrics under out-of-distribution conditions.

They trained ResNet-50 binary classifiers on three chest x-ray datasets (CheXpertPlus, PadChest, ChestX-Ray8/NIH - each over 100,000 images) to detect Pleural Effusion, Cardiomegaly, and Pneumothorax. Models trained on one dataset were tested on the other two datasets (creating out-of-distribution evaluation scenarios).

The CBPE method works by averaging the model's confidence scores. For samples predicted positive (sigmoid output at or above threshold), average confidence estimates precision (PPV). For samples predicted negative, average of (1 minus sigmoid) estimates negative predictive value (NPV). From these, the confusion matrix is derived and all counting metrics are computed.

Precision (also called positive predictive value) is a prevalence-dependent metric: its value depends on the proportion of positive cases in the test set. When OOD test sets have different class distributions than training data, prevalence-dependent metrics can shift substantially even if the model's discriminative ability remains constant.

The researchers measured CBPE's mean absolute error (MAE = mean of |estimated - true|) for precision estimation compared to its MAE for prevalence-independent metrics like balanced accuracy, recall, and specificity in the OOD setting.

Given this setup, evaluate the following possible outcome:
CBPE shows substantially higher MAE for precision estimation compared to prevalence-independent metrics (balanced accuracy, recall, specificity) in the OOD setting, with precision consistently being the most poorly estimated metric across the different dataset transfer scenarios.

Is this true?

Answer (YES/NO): YES